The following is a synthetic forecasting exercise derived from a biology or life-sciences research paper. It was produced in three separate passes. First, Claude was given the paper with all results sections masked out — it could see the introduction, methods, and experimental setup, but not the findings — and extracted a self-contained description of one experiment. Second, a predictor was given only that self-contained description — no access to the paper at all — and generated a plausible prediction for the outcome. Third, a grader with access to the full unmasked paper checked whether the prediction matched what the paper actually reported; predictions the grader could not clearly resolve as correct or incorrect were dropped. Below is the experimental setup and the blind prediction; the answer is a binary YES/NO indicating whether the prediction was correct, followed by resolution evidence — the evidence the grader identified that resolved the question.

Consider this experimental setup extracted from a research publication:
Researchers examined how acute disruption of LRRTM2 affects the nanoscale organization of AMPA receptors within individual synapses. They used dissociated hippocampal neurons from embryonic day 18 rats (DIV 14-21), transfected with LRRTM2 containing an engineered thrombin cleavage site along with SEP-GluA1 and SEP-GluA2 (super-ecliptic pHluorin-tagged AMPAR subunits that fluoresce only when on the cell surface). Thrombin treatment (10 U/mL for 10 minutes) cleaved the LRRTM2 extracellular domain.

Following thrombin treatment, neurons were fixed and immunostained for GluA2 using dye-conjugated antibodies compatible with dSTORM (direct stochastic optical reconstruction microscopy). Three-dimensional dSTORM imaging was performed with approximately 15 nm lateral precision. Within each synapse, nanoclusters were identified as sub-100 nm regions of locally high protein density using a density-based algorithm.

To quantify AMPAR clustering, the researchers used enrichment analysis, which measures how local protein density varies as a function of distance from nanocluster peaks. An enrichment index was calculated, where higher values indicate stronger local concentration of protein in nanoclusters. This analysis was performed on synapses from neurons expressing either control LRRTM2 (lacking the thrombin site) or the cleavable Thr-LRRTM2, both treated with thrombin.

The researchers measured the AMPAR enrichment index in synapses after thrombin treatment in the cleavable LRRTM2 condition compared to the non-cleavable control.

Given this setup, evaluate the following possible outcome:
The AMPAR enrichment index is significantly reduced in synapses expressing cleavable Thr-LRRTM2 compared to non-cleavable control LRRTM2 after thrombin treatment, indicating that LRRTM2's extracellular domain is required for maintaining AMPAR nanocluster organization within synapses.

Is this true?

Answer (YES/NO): YES